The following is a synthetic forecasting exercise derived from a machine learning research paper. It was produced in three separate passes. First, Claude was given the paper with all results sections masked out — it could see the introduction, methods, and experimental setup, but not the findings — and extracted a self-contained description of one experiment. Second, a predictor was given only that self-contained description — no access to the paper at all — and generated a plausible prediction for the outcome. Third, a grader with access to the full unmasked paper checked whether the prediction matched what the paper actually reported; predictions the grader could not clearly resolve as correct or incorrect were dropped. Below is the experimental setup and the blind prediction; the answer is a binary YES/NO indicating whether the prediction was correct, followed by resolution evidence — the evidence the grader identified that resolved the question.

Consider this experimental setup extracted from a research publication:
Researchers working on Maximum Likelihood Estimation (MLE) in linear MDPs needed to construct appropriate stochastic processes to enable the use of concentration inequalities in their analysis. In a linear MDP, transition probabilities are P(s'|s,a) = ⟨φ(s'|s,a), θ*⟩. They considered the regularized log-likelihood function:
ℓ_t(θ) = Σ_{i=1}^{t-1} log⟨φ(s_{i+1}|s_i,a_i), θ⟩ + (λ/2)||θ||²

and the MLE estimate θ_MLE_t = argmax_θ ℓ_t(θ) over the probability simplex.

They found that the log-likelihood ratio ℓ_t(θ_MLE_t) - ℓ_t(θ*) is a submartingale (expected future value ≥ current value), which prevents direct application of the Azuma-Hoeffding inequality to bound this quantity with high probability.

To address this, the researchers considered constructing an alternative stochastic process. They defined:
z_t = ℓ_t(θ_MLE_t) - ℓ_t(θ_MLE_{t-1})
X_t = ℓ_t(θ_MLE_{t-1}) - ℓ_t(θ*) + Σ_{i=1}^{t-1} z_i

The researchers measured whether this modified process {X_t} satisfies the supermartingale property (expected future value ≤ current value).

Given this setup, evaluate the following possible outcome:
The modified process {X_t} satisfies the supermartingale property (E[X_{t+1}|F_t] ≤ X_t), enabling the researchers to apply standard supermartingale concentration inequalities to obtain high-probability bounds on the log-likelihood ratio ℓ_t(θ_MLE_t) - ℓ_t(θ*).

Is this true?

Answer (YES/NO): YES